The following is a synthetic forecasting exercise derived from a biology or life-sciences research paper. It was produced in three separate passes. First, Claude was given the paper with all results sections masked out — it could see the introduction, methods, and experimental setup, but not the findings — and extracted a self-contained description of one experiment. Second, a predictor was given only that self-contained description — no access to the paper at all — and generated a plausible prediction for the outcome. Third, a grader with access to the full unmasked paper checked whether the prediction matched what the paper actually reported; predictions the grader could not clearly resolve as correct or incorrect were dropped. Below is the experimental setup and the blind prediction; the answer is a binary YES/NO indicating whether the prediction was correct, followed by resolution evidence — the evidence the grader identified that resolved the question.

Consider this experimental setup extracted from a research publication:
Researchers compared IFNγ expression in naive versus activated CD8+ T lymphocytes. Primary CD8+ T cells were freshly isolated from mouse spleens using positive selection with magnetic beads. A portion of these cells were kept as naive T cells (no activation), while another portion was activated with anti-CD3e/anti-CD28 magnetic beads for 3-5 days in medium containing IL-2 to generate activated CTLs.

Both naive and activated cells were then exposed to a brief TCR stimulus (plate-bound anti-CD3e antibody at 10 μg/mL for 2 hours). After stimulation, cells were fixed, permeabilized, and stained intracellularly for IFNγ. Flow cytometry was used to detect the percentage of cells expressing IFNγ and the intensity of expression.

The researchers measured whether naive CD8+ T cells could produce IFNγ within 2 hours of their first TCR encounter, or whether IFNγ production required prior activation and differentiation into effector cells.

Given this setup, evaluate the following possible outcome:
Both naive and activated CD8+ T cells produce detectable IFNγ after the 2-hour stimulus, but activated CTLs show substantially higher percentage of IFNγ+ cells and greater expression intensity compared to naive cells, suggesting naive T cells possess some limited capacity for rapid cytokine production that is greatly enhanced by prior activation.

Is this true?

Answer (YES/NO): YES